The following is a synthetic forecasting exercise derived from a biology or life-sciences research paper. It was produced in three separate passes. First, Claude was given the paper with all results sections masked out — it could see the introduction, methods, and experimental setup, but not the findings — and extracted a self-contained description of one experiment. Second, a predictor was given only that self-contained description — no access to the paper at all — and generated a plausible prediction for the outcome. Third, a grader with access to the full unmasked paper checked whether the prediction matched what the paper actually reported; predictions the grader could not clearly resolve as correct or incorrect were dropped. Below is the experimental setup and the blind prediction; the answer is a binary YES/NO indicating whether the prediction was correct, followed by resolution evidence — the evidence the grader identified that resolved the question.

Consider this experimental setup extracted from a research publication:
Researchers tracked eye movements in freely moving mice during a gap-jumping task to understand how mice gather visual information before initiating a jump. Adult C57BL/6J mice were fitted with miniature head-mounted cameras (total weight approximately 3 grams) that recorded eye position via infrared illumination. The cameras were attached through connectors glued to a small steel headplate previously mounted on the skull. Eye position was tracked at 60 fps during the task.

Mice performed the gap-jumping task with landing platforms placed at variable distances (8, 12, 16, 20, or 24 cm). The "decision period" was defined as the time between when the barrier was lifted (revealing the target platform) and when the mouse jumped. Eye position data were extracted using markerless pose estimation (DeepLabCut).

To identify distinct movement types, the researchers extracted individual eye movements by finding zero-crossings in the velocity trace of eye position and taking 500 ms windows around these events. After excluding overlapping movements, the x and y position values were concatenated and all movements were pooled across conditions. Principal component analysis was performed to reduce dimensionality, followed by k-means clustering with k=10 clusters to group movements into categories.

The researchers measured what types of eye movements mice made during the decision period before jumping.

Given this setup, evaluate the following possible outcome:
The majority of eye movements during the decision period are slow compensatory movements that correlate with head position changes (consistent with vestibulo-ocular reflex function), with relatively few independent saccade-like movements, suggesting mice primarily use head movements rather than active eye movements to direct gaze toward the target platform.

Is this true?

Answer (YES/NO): YES